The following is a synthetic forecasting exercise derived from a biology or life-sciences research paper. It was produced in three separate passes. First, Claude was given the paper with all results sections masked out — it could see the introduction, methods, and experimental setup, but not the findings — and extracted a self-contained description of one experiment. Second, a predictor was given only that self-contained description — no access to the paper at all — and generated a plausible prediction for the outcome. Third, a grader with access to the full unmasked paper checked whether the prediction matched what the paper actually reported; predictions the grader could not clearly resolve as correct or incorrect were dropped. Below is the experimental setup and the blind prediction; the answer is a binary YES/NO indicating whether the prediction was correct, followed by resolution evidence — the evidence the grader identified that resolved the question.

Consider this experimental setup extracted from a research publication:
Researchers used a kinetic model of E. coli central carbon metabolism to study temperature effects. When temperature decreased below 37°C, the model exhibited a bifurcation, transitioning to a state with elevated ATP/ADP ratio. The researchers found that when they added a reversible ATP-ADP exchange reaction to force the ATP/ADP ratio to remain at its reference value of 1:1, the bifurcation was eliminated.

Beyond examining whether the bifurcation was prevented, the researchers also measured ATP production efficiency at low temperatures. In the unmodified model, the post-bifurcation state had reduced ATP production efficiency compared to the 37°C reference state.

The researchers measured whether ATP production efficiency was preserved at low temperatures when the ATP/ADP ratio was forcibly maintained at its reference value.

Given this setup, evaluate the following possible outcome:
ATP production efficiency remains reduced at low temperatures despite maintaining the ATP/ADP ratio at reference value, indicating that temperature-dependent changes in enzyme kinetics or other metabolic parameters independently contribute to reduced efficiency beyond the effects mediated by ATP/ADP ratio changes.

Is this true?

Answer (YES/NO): NO